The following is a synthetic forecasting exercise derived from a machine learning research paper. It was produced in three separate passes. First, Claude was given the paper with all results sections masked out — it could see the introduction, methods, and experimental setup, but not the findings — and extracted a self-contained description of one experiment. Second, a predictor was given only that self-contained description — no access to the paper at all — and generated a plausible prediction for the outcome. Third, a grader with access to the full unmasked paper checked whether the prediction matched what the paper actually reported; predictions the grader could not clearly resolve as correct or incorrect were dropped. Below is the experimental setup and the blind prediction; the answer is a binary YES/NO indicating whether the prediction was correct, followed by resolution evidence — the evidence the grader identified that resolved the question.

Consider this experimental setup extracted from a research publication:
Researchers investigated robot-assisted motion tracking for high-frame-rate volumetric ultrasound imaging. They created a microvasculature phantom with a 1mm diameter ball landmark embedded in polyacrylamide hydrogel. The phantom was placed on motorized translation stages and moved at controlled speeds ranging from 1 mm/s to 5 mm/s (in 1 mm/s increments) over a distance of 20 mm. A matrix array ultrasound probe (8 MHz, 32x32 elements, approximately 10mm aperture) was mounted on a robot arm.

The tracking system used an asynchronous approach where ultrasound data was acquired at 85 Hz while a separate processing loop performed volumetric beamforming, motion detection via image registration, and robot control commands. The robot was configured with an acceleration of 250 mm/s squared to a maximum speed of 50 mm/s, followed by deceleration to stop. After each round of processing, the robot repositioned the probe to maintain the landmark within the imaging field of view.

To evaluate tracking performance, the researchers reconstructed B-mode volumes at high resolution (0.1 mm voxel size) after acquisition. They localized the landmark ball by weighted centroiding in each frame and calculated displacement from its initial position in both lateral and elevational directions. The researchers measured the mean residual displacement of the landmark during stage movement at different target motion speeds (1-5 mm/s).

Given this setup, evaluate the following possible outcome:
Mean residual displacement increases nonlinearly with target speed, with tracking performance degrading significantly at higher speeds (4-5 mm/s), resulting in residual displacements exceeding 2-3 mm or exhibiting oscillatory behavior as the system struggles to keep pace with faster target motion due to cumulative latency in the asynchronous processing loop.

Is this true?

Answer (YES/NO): NO